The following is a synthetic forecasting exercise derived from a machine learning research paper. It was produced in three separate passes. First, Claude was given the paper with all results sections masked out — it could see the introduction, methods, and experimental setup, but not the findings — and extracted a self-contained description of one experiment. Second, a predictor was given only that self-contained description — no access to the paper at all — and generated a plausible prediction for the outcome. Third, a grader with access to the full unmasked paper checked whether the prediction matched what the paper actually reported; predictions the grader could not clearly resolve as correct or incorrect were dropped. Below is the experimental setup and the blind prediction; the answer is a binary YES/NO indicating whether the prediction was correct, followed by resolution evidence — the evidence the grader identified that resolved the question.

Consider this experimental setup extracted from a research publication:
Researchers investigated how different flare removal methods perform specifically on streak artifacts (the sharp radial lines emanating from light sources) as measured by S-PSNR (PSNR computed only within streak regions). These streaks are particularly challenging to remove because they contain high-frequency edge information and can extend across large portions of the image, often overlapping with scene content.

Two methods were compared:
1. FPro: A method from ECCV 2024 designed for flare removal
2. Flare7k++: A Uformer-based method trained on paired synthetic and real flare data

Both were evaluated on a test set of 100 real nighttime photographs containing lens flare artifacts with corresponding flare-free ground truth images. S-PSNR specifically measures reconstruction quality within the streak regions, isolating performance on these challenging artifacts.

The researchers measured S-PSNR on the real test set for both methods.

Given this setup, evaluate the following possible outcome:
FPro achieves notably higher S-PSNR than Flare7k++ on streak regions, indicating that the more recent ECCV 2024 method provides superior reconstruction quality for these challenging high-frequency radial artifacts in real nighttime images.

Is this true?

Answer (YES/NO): YES